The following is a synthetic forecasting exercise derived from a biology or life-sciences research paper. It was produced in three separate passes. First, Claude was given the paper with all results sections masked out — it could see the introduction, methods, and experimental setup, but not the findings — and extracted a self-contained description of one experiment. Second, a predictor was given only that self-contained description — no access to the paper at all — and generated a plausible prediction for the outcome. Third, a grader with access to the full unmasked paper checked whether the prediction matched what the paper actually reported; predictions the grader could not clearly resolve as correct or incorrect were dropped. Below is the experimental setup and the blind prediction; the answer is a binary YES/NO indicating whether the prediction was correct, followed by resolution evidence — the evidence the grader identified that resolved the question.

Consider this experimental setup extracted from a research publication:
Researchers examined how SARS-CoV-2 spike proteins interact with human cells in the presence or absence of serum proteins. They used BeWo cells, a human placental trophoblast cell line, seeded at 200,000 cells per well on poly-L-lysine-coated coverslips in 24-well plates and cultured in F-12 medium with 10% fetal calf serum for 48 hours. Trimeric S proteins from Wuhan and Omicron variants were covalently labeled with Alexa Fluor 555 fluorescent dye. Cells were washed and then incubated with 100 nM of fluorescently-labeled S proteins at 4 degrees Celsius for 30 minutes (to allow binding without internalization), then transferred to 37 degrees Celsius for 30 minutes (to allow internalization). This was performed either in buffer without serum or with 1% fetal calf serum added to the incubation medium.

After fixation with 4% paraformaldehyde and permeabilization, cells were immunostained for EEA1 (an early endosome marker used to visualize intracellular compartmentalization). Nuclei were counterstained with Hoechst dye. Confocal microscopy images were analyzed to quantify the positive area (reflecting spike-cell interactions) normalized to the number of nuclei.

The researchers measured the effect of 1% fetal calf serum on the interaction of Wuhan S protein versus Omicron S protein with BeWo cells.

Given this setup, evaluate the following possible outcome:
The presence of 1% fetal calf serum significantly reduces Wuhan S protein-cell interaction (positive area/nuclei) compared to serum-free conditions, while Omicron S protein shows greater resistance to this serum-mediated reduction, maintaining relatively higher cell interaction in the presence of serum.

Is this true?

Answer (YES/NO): NO